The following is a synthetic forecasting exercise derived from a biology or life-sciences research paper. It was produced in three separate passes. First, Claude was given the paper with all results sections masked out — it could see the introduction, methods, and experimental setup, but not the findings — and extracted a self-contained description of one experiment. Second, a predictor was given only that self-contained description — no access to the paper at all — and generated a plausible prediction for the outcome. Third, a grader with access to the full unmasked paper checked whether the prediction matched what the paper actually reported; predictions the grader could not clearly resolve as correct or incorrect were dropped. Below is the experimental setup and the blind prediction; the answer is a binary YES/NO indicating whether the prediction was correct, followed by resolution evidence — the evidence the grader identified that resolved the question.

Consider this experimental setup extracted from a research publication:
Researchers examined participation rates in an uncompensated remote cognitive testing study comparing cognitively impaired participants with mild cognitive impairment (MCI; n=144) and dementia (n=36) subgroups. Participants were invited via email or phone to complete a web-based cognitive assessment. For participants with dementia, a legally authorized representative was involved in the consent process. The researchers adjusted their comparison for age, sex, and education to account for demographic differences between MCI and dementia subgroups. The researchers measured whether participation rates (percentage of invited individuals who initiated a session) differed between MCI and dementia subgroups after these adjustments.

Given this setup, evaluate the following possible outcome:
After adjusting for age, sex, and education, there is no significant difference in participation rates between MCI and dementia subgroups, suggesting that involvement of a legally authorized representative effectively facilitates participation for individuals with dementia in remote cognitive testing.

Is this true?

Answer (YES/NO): NO